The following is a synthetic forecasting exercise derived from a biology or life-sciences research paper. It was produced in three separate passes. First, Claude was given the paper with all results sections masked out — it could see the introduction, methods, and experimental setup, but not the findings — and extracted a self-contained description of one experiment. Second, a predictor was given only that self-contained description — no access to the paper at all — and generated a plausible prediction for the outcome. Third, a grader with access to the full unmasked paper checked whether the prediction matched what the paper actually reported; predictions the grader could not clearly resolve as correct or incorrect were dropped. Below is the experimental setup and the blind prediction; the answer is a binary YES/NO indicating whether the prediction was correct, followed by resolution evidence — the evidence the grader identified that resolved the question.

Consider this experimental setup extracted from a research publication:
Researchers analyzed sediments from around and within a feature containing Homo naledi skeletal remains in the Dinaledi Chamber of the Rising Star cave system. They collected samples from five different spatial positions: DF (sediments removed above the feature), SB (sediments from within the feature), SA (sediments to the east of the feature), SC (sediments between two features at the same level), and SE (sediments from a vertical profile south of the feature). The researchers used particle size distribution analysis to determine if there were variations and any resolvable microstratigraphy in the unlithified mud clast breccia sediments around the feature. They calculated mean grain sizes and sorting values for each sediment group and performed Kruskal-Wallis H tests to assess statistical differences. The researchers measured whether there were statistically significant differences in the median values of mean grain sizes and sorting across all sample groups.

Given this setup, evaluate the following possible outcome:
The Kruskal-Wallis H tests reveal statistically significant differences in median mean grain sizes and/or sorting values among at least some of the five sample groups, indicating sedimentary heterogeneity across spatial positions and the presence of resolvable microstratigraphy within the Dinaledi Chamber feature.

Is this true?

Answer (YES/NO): NO